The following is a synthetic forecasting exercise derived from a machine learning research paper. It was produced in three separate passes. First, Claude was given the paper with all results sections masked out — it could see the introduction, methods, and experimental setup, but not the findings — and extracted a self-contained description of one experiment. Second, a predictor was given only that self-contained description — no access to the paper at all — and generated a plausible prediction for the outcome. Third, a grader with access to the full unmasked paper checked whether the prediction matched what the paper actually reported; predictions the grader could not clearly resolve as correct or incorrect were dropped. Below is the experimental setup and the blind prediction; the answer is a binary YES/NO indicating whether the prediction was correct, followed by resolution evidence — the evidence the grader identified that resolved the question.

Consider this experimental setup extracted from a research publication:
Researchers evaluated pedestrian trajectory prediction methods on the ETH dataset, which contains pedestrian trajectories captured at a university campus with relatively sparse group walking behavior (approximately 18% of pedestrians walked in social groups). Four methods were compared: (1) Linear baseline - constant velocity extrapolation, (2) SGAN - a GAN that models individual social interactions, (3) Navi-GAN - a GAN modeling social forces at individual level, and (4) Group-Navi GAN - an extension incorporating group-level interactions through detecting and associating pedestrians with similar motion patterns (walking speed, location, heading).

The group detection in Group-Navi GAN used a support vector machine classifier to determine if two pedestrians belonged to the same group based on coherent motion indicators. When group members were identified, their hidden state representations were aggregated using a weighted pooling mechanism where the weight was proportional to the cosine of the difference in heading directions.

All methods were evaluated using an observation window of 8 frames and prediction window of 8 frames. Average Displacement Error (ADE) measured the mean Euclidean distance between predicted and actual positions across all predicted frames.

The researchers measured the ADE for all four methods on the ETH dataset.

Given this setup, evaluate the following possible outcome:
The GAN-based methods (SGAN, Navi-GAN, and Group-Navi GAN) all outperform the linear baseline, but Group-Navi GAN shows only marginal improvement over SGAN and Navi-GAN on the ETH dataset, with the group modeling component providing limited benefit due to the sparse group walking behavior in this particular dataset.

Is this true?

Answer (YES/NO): NO